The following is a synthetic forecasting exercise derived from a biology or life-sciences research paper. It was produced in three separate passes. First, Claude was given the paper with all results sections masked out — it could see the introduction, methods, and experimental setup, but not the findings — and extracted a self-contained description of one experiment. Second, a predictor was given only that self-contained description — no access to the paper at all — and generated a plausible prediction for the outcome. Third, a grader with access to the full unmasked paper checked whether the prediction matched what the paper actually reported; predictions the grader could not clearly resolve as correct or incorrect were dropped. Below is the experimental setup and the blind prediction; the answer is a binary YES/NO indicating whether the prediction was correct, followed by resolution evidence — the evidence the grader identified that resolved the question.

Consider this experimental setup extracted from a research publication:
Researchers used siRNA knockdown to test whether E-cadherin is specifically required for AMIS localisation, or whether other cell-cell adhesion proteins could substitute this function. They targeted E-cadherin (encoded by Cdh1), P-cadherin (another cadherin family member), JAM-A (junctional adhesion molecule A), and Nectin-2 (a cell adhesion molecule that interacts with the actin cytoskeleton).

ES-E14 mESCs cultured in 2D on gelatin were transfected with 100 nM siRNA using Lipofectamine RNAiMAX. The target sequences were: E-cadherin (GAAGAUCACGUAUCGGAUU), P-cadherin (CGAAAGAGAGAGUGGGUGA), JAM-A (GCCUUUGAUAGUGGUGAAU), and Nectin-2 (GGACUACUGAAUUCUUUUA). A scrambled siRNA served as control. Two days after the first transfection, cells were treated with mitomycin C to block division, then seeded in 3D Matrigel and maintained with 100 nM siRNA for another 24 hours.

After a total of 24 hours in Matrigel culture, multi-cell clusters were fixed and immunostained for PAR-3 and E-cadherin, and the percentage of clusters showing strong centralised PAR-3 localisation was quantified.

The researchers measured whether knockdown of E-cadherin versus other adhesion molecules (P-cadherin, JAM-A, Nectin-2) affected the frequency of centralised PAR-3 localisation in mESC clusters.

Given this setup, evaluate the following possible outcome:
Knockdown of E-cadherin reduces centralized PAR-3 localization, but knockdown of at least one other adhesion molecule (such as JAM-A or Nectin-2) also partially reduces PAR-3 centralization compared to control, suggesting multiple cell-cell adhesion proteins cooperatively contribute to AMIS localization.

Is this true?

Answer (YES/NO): NO